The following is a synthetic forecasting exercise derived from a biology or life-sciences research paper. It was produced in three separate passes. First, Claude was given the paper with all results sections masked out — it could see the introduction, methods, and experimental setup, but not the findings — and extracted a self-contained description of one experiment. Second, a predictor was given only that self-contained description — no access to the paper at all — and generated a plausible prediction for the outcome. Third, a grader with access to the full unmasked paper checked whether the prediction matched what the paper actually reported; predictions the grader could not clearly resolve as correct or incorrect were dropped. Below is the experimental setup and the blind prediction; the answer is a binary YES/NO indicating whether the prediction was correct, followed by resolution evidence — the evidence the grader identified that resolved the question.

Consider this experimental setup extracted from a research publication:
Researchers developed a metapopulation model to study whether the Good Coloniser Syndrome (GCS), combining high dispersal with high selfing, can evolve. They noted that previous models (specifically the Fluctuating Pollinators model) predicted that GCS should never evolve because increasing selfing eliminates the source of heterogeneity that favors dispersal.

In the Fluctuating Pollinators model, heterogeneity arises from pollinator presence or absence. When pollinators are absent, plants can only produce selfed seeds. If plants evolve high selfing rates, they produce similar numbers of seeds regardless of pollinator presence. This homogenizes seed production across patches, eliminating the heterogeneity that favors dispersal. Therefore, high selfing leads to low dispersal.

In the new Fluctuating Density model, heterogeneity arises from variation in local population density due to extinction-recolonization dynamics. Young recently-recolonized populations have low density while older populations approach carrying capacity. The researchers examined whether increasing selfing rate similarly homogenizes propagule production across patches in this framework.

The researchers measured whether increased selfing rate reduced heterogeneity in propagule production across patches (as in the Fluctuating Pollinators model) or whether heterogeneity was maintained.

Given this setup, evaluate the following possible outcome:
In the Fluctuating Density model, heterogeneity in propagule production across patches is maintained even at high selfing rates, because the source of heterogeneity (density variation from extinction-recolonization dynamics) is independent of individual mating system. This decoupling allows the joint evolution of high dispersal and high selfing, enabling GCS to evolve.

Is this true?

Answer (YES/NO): YES